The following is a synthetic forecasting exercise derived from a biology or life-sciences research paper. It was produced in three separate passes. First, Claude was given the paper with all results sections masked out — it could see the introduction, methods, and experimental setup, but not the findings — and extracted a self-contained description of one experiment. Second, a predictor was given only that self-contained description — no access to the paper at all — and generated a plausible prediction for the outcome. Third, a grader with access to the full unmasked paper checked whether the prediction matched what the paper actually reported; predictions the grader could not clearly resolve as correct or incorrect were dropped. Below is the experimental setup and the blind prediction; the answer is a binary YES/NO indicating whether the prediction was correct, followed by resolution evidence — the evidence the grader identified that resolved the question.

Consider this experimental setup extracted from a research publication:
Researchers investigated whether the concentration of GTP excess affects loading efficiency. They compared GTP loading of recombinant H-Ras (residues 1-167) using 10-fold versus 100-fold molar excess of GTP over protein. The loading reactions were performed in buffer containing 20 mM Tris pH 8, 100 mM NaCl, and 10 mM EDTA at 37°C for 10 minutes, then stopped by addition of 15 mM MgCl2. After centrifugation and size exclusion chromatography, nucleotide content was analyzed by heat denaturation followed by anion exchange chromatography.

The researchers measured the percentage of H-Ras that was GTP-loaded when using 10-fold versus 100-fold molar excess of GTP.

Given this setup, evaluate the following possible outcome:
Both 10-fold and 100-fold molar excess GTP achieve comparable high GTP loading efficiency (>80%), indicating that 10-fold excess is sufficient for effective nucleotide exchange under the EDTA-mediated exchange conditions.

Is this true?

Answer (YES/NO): NO